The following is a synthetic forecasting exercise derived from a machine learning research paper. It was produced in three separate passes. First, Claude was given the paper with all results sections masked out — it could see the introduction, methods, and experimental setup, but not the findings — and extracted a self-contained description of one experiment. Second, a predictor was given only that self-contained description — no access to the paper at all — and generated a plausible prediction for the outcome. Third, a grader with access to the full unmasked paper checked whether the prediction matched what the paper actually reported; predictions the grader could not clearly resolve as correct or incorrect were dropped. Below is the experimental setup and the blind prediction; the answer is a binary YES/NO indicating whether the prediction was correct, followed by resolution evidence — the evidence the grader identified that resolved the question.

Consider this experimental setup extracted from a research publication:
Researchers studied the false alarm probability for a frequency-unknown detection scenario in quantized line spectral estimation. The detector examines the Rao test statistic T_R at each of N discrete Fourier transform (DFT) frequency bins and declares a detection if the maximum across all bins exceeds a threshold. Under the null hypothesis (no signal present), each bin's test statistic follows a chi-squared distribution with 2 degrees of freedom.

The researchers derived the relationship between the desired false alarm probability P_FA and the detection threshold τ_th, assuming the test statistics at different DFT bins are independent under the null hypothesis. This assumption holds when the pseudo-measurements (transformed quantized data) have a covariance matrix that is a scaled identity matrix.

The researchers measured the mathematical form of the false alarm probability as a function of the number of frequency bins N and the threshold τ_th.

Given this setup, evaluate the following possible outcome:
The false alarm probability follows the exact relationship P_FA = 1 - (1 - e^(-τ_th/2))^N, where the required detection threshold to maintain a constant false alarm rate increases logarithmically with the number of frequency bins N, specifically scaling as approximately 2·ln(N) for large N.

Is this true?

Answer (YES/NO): YES